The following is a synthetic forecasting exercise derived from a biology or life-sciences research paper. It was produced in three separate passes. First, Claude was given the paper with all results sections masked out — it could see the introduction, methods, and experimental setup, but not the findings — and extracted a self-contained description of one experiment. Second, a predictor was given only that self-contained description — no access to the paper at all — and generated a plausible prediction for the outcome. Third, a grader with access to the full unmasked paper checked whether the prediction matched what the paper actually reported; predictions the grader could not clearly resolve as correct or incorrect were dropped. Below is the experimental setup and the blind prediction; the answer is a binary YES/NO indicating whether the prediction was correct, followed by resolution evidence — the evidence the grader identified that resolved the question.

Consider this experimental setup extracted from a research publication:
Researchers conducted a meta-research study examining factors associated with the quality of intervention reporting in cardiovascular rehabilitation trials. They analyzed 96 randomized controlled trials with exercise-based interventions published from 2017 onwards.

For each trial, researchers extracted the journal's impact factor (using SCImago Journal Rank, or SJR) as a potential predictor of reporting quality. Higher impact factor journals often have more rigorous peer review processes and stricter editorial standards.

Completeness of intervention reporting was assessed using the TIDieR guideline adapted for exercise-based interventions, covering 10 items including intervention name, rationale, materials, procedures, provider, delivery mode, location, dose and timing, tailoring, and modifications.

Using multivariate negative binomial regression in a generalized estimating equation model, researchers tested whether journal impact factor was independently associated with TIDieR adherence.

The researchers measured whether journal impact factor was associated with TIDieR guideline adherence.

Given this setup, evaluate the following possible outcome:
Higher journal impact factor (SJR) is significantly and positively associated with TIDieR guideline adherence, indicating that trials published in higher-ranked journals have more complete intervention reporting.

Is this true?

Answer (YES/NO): NO